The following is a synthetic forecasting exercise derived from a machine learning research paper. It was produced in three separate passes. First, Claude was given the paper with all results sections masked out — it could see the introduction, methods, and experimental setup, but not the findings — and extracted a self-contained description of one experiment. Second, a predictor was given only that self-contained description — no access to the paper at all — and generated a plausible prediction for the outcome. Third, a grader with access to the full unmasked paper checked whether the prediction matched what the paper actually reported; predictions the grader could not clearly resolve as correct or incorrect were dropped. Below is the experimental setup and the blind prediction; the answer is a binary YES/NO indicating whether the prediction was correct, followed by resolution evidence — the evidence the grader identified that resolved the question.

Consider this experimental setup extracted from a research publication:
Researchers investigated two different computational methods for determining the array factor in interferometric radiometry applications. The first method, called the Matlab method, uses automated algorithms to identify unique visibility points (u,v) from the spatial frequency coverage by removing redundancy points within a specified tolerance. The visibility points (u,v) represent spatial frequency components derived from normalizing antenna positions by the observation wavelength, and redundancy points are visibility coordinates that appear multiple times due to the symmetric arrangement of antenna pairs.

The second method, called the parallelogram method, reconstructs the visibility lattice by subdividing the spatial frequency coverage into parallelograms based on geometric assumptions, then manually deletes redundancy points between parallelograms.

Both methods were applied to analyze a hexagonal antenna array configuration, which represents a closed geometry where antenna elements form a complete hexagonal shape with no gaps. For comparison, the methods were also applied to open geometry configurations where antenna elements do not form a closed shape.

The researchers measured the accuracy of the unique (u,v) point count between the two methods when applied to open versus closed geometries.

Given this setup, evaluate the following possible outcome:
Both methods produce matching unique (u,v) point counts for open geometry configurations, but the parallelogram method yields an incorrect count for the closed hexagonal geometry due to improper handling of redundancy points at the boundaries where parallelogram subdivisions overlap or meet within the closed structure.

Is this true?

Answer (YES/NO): NO